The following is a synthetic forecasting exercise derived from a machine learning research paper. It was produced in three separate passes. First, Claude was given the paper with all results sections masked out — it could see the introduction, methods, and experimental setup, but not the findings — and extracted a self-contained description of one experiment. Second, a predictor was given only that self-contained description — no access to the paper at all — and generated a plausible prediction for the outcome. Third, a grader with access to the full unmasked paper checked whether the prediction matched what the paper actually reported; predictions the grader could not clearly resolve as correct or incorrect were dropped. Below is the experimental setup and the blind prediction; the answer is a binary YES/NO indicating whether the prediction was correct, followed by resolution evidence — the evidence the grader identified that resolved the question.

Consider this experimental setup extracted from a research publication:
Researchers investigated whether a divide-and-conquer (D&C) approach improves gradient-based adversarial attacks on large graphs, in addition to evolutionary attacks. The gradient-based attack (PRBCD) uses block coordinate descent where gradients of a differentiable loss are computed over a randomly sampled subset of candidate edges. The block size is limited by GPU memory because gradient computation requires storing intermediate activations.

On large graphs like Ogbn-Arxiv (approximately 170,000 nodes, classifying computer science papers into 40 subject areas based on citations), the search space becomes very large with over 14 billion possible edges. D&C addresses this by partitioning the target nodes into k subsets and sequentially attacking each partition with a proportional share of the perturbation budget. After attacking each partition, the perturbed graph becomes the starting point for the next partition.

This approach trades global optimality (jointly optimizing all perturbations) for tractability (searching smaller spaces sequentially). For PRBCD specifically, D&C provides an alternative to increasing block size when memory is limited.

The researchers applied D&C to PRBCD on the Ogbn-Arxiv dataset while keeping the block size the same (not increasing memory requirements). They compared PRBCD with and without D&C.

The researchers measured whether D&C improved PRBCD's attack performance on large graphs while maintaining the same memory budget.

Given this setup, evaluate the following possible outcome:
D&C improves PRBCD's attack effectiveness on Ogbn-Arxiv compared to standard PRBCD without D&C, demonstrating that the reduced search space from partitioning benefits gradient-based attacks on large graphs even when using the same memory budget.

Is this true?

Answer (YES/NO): YES